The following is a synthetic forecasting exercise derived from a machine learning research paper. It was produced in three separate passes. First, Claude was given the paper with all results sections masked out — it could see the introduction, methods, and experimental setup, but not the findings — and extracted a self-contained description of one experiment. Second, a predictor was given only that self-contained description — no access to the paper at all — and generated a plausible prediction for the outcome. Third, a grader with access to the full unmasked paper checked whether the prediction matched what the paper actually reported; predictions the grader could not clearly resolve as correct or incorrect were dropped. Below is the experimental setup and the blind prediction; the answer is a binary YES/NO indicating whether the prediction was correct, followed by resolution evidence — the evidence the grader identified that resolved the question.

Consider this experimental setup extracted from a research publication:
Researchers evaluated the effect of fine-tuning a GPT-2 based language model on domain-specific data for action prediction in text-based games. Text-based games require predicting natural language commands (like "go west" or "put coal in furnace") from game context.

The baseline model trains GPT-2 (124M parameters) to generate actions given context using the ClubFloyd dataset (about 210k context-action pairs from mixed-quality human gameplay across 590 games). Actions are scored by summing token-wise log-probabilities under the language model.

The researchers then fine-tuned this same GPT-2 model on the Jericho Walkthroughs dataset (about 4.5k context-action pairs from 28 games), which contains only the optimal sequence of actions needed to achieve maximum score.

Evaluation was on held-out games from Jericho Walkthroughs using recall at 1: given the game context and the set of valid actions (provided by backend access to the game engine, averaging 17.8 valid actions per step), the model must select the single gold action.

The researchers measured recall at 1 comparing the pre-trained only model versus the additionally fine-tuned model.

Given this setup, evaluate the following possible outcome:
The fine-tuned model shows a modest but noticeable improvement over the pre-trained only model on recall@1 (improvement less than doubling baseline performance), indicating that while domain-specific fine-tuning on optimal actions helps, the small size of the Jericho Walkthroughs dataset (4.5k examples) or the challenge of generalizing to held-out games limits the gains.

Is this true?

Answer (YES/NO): YES